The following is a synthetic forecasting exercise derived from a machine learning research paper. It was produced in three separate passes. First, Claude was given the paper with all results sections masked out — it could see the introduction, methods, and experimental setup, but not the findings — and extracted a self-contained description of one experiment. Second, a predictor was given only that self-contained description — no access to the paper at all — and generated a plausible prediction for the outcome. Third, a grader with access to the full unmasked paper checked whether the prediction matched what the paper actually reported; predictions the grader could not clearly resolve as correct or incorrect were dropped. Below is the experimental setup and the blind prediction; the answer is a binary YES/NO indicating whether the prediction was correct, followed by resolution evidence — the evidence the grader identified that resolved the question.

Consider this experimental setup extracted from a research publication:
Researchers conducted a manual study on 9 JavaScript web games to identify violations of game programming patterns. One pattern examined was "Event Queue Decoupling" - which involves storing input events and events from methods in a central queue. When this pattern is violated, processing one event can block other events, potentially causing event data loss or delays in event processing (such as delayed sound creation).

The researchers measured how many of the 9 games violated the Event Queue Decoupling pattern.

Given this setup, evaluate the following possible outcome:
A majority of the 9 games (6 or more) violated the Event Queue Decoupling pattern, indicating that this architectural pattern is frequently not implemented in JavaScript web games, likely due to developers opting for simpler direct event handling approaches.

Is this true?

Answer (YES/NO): NO